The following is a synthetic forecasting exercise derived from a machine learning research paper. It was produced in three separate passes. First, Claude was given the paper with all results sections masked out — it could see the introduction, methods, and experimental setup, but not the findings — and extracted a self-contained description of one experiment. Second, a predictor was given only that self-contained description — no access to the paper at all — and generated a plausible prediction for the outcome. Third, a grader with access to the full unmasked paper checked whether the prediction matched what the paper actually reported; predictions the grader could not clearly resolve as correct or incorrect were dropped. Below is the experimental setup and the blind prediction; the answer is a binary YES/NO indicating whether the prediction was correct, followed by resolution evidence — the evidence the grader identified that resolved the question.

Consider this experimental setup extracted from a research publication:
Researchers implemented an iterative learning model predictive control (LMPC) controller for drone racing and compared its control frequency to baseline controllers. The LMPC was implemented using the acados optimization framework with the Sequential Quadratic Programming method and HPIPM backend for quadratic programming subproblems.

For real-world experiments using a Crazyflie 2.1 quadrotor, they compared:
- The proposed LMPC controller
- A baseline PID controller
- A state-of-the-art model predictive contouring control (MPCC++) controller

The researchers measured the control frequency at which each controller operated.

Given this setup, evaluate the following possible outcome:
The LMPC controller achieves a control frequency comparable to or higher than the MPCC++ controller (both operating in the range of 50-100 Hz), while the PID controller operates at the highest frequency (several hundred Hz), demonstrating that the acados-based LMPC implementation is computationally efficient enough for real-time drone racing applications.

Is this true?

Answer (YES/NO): NO